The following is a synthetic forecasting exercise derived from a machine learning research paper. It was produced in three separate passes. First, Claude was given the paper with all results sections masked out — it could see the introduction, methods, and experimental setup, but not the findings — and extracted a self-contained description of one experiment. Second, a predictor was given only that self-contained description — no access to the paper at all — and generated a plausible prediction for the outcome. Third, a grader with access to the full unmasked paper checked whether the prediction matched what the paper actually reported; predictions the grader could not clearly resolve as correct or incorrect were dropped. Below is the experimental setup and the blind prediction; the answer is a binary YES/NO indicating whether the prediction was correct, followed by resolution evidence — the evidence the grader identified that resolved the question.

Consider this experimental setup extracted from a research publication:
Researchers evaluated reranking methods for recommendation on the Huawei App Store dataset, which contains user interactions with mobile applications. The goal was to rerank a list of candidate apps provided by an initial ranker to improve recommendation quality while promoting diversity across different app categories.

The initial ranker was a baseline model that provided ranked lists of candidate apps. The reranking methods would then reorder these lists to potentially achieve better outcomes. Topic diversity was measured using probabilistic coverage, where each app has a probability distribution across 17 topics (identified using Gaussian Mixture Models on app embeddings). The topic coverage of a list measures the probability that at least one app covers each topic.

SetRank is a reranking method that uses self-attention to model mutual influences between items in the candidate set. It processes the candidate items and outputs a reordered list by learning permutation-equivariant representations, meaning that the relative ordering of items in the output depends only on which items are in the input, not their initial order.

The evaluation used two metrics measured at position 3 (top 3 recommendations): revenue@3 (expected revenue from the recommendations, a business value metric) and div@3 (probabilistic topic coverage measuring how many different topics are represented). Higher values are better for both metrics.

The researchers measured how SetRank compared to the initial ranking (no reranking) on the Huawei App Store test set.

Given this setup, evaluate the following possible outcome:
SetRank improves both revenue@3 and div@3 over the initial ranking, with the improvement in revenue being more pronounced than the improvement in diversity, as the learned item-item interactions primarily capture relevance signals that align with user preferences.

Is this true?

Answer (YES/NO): NO